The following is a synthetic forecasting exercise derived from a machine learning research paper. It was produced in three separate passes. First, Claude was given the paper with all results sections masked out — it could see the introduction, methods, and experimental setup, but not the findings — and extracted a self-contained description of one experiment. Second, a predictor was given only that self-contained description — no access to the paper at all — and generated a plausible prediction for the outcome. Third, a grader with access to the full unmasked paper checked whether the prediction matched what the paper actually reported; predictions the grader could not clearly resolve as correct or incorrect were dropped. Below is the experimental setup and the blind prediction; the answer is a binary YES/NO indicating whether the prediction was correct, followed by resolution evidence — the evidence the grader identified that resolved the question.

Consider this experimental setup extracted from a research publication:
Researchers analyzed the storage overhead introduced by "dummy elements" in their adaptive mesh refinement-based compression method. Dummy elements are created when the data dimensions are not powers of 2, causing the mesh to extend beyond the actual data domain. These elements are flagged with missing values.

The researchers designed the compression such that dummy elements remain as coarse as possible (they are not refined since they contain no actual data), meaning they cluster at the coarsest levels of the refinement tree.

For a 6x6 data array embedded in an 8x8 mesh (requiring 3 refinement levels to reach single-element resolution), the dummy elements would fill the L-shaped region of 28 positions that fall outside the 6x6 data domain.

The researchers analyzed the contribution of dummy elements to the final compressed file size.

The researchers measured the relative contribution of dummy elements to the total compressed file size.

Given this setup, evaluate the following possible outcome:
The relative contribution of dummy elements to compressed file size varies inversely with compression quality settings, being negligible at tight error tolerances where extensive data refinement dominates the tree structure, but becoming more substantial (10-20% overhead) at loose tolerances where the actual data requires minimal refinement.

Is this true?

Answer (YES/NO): NO